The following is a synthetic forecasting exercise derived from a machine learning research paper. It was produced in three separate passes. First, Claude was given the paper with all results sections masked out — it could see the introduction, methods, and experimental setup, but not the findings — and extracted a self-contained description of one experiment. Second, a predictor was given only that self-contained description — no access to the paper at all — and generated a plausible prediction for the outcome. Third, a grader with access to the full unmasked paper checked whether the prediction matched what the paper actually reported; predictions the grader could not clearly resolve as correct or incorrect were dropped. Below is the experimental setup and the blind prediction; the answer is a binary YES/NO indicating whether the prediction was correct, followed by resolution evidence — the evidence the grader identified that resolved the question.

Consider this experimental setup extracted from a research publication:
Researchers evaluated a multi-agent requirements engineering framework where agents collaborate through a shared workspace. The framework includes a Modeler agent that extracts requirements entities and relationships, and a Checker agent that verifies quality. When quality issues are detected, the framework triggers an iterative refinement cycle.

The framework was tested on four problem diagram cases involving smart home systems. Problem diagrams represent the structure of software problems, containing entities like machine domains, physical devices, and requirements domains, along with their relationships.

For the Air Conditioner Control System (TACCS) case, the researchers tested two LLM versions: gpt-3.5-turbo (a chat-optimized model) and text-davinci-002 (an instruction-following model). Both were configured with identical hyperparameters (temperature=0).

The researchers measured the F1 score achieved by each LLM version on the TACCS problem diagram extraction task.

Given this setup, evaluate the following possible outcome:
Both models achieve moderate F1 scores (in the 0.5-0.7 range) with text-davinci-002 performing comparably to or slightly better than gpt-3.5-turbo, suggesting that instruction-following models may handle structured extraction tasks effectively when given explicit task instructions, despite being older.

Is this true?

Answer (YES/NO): NO